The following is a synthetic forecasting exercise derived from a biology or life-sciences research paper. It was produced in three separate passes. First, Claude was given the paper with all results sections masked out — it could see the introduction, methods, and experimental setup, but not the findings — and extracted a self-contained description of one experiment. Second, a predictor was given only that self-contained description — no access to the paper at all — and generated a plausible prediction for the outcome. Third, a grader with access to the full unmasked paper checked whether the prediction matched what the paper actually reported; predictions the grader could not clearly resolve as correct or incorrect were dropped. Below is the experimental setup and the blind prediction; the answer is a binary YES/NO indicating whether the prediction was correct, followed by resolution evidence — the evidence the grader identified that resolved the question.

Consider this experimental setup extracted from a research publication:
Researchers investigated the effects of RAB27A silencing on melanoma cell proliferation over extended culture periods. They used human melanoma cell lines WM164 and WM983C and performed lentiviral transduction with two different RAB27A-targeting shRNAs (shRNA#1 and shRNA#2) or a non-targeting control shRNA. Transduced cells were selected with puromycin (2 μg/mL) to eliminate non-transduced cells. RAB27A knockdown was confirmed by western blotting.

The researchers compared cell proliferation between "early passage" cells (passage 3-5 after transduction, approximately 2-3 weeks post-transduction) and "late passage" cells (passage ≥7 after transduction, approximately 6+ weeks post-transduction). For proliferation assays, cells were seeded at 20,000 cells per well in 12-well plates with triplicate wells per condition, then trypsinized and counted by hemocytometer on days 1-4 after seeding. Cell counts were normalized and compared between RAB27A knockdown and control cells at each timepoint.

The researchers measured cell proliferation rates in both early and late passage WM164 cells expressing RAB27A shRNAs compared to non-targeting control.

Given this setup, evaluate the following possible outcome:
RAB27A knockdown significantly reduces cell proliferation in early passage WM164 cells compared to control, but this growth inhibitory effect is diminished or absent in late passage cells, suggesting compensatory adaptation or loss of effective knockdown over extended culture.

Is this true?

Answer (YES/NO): YES